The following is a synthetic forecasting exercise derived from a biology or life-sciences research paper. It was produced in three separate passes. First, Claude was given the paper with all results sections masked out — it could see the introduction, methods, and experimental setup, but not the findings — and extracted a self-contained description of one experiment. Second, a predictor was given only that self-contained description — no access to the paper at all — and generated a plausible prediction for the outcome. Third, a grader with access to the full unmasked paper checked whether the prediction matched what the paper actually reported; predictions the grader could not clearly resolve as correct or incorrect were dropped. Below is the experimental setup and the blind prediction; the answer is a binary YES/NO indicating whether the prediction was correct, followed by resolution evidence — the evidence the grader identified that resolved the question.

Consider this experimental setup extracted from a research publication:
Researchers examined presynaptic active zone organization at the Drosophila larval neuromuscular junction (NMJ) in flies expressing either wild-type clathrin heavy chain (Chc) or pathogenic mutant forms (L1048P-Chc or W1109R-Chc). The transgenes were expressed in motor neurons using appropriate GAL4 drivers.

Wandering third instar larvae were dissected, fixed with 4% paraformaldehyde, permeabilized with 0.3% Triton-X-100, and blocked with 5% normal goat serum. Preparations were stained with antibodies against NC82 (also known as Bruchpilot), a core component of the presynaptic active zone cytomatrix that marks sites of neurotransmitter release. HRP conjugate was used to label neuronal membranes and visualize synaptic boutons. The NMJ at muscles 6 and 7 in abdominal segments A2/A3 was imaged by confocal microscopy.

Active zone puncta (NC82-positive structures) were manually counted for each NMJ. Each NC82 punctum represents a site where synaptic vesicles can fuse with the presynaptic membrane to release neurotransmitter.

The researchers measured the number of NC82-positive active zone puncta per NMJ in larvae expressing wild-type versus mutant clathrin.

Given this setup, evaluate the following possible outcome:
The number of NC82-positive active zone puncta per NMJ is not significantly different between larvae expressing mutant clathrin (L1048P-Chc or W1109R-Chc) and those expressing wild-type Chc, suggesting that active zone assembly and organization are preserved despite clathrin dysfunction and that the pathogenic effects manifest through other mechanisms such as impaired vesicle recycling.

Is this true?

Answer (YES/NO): YES